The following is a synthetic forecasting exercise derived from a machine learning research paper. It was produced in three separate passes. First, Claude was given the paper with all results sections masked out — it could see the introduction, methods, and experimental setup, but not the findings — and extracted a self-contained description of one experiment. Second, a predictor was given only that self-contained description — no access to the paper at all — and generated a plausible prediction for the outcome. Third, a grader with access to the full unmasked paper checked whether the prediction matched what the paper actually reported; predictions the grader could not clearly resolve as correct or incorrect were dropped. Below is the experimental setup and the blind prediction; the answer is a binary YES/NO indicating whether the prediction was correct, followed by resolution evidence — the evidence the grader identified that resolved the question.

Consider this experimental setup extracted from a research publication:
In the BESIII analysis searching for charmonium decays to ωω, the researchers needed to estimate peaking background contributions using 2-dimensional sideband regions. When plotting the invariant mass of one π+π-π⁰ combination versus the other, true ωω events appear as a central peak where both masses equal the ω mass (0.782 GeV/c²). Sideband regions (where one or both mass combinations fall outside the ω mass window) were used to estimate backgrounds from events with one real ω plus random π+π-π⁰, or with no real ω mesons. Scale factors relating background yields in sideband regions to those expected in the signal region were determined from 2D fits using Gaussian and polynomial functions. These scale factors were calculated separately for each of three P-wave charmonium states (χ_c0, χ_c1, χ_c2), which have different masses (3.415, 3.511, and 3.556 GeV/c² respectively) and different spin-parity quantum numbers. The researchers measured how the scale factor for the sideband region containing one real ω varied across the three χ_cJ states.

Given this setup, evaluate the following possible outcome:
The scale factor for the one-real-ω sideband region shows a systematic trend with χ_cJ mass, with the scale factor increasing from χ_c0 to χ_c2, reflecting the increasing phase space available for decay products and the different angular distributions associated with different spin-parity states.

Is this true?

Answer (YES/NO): NO